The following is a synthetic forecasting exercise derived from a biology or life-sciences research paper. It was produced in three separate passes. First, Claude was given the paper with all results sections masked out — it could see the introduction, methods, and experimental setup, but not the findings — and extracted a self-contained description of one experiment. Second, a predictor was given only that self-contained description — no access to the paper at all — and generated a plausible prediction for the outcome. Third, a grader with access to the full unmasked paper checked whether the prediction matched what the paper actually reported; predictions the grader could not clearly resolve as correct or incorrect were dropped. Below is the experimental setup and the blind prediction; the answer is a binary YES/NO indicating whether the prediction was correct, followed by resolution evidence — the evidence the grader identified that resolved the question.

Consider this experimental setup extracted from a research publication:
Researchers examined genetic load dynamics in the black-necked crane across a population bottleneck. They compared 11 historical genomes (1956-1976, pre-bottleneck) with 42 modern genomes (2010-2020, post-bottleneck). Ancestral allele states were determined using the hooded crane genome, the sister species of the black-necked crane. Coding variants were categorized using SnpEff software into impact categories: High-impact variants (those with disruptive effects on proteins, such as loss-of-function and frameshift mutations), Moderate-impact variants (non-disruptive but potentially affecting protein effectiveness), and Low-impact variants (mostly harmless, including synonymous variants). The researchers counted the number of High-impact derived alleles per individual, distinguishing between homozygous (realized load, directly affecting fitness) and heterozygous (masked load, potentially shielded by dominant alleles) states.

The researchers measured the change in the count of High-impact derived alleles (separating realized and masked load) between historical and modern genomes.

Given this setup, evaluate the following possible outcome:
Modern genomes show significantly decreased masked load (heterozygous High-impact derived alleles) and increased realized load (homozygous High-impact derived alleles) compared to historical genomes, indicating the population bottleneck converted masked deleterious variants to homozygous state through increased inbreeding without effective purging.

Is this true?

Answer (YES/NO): NO